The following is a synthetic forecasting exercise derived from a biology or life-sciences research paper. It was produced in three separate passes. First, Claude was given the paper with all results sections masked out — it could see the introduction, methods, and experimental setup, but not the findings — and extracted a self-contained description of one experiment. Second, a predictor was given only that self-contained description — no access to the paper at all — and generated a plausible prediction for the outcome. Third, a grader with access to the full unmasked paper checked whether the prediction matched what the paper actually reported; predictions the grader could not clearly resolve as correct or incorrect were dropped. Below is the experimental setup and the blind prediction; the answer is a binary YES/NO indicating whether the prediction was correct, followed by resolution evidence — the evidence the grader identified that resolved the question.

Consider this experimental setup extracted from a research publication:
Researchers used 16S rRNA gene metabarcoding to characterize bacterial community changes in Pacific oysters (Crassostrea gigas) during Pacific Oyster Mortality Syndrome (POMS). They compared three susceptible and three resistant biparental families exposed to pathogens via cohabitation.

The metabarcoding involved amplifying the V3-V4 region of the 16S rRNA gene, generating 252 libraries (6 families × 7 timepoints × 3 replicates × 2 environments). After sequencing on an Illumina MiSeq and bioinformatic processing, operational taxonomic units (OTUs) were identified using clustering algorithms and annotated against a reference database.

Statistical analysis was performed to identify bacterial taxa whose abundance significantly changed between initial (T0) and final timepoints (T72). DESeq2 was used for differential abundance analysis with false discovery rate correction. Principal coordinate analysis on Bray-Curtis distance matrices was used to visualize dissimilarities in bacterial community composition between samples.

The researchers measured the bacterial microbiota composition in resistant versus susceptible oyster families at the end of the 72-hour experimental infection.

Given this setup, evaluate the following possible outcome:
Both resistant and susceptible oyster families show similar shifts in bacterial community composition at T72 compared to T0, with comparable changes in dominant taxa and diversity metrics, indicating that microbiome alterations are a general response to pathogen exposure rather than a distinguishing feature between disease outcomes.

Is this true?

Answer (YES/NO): NO